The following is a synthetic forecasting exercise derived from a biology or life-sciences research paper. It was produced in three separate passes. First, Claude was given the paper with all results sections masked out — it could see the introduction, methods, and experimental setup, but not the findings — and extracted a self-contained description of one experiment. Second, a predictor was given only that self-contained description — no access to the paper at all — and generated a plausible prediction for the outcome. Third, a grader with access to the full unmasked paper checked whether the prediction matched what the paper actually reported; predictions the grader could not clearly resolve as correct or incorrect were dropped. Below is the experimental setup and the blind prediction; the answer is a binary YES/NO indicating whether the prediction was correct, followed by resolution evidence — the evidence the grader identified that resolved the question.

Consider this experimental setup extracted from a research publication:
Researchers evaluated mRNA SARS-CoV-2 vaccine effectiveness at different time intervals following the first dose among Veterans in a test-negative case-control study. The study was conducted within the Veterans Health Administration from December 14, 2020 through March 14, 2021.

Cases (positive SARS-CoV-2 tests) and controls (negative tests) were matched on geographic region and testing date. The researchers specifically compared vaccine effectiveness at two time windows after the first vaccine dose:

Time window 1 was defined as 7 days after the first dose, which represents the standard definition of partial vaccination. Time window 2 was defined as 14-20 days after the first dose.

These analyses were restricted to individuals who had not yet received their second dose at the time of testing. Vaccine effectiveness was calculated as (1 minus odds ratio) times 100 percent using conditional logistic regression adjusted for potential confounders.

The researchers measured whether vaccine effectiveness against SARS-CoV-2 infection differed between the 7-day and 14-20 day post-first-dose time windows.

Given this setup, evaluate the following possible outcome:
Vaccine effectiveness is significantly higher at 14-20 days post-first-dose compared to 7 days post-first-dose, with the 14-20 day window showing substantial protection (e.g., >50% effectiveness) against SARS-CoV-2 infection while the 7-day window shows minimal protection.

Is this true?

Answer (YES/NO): NO